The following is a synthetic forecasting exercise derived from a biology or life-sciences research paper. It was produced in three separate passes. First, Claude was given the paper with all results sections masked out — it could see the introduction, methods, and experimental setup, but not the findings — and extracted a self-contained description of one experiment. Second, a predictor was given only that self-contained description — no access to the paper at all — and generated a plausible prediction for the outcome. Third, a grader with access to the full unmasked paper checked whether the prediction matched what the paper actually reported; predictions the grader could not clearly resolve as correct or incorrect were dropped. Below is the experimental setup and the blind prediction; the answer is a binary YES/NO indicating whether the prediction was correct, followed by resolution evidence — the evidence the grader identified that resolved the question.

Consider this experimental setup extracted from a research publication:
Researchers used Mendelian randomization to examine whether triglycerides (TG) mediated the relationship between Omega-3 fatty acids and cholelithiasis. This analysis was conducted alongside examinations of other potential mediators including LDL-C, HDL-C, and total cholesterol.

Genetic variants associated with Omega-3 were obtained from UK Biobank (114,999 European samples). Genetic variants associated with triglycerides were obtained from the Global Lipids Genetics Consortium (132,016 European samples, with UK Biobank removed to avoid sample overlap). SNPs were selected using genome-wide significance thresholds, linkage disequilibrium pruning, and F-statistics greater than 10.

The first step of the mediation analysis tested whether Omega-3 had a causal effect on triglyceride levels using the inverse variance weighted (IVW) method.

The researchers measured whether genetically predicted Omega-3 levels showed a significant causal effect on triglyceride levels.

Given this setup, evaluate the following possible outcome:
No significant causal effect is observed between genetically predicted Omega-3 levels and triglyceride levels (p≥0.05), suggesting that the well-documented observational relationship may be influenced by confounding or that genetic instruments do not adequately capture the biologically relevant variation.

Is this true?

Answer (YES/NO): NO